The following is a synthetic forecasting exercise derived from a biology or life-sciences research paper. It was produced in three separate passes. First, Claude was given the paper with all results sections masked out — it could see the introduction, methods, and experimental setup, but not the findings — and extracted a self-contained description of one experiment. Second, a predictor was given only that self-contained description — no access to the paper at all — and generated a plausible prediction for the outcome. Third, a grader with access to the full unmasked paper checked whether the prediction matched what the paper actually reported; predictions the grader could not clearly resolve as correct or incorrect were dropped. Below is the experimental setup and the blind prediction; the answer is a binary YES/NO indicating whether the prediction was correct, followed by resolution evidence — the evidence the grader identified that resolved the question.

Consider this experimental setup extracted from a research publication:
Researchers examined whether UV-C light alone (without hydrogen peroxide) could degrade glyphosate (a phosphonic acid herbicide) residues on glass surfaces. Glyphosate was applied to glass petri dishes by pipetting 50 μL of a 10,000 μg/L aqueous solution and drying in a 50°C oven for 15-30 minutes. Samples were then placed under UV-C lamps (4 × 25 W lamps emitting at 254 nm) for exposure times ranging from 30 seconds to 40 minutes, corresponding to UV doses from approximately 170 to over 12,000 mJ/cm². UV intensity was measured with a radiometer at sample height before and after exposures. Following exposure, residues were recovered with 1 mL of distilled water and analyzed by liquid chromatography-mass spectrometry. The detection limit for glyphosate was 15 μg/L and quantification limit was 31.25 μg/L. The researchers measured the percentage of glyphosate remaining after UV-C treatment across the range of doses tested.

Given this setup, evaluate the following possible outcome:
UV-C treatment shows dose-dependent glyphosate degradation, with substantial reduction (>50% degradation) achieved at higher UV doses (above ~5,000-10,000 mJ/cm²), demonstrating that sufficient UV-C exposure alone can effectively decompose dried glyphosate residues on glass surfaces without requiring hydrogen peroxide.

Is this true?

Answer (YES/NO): NO